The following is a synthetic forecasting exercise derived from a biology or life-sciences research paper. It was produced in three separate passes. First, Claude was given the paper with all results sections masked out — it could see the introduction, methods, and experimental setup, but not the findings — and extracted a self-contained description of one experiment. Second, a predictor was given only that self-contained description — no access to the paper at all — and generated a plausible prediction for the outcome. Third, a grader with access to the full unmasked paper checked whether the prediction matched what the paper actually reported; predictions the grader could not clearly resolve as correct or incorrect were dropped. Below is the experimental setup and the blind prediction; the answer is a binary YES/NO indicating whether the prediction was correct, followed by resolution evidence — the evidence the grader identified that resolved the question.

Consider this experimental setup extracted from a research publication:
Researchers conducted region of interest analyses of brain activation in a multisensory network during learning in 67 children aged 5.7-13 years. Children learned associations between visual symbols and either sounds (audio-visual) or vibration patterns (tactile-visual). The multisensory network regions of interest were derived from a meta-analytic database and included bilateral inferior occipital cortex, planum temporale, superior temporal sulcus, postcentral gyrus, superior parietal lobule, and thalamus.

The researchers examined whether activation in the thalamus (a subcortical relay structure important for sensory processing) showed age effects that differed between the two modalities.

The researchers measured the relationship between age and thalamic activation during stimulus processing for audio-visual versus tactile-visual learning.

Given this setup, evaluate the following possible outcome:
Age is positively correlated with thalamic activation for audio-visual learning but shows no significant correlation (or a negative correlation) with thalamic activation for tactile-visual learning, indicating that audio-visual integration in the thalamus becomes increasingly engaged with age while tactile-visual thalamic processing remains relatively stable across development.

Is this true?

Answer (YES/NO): NO